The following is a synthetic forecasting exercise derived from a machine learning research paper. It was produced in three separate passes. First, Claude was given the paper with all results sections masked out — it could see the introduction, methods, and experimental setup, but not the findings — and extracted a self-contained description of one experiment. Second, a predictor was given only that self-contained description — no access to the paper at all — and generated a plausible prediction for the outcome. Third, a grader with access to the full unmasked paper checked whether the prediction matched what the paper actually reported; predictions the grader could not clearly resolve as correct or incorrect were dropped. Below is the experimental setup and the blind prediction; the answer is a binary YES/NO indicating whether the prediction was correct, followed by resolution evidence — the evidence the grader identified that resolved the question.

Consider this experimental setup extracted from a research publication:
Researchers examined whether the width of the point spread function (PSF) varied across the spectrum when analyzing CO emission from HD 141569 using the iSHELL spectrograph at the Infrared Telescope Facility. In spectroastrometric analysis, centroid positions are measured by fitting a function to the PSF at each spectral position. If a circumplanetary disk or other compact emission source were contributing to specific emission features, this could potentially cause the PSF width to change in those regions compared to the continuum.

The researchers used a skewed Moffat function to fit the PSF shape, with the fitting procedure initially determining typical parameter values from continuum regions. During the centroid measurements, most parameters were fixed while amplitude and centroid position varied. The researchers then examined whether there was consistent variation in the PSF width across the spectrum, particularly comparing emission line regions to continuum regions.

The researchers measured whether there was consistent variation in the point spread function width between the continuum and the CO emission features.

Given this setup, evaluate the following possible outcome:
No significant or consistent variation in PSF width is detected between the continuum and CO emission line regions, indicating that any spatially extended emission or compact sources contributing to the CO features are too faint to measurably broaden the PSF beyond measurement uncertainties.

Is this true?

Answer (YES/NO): YES